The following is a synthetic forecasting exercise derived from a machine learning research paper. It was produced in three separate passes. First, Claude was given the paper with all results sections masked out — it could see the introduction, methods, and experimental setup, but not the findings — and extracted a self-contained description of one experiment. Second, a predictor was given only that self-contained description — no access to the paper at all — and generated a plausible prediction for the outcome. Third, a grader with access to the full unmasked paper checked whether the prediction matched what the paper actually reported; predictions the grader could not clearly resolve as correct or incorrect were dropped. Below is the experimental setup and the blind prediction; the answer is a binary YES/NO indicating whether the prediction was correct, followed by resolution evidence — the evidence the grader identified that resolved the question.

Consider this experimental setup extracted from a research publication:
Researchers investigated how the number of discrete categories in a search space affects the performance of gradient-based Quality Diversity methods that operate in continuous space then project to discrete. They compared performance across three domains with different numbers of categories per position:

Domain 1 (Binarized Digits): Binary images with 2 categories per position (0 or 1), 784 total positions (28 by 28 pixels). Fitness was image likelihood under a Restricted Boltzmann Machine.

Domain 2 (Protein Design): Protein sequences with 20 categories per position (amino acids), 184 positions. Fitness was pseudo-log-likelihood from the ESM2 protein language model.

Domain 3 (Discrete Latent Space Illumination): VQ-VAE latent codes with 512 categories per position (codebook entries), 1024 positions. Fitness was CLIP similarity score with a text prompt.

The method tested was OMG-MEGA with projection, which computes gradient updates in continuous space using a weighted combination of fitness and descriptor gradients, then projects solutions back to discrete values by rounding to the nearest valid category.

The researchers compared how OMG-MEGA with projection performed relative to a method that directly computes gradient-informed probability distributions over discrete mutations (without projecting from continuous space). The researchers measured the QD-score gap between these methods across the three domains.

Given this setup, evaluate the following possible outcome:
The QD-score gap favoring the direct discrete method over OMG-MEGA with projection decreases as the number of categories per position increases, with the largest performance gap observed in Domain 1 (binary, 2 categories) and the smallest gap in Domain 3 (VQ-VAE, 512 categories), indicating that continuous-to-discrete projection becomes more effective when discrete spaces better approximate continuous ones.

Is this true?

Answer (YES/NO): NO